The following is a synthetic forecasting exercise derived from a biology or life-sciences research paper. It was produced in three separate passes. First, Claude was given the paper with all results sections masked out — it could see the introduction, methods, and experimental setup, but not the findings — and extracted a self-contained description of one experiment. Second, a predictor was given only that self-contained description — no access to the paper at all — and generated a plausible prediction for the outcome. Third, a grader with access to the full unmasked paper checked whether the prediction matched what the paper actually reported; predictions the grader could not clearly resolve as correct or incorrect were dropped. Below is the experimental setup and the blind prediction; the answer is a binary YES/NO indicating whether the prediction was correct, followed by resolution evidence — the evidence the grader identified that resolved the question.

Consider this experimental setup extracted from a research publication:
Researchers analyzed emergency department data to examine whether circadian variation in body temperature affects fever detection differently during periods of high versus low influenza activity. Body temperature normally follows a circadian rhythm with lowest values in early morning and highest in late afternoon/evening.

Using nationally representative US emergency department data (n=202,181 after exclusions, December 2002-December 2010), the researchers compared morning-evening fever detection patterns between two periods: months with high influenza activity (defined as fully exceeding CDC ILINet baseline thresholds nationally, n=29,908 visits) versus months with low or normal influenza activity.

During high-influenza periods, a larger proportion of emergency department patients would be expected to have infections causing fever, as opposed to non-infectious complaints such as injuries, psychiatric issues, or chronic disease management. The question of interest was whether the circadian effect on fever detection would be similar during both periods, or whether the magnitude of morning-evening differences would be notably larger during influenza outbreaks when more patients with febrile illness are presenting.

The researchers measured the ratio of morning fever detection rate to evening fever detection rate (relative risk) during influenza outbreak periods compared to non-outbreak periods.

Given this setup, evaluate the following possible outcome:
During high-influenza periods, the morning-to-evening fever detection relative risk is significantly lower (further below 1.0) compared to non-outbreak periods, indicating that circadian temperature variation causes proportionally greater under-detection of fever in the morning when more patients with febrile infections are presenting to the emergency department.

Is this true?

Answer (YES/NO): YES